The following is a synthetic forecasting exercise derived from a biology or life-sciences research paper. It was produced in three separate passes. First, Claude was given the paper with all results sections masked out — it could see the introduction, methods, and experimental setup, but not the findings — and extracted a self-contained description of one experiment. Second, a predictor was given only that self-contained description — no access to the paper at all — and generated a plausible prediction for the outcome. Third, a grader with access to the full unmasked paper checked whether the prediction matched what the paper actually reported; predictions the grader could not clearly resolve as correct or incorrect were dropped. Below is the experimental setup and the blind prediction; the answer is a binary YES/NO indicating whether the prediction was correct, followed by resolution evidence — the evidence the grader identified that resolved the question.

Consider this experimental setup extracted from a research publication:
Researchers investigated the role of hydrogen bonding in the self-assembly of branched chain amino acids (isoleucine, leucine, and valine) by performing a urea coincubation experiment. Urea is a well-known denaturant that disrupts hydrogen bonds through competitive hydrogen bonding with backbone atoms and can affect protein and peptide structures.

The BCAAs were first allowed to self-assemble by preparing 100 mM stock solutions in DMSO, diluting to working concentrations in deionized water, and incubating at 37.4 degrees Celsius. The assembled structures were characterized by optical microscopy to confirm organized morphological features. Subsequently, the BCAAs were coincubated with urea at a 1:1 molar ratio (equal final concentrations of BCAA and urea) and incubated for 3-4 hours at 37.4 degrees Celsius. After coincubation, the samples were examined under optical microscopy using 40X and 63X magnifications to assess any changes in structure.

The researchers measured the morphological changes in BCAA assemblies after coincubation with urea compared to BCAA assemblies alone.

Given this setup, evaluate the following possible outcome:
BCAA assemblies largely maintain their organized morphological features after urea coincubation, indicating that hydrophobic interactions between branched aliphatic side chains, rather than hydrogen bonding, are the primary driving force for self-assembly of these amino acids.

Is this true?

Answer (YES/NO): NO